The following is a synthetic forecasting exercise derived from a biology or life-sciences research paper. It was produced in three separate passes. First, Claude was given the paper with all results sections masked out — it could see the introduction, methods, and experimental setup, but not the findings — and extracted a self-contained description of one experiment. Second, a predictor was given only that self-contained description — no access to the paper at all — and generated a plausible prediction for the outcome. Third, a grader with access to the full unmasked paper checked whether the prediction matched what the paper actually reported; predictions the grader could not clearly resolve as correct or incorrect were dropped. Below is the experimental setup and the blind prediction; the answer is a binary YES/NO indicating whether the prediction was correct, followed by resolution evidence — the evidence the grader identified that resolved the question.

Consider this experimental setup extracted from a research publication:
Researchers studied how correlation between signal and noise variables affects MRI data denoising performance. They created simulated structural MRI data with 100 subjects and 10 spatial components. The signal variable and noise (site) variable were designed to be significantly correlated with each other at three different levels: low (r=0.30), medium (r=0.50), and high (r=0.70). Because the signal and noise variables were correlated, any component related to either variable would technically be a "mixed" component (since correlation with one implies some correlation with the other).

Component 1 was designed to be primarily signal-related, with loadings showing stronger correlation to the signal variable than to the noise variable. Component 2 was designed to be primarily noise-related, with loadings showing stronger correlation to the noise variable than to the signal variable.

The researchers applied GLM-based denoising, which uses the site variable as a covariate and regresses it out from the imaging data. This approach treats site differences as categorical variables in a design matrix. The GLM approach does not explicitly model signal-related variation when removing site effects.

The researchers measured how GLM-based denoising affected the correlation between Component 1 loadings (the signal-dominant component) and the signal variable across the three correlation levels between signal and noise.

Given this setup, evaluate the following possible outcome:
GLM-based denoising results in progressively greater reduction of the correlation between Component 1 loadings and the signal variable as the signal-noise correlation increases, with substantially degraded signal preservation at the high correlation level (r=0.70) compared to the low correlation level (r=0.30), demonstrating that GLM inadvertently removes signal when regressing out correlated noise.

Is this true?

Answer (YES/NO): YES